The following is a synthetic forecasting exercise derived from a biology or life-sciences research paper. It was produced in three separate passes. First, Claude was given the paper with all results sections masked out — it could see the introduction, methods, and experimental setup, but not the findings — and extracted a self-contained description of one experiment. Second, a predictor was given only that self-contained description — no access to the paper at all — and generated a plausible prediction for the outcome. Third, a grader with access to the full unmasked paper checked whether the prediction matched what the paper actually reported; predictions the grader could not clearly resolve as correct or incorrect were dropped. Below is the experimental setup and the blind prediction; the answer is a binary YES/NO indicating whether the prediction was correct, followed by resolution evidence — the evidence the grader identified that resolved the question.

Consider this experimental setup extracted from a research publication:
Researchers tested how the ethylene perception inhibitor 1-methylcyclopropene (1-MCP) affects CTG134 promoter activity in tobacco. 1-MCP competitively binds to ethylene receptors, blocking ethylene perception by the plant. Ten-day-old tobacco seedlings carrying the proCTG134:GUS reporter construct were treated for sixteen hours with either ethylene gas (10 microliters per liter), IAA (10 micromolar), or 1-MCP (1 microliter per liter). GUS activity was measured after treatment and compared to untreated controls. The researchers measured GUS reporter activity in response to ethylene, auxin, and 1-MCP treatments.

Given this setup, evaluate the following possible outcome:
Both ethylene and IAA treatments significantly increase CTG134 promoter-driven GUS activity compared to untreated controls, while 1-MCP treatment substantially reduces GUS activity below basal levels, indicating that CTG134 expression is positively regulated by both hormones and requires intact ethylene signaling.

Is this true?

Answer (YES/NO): NO